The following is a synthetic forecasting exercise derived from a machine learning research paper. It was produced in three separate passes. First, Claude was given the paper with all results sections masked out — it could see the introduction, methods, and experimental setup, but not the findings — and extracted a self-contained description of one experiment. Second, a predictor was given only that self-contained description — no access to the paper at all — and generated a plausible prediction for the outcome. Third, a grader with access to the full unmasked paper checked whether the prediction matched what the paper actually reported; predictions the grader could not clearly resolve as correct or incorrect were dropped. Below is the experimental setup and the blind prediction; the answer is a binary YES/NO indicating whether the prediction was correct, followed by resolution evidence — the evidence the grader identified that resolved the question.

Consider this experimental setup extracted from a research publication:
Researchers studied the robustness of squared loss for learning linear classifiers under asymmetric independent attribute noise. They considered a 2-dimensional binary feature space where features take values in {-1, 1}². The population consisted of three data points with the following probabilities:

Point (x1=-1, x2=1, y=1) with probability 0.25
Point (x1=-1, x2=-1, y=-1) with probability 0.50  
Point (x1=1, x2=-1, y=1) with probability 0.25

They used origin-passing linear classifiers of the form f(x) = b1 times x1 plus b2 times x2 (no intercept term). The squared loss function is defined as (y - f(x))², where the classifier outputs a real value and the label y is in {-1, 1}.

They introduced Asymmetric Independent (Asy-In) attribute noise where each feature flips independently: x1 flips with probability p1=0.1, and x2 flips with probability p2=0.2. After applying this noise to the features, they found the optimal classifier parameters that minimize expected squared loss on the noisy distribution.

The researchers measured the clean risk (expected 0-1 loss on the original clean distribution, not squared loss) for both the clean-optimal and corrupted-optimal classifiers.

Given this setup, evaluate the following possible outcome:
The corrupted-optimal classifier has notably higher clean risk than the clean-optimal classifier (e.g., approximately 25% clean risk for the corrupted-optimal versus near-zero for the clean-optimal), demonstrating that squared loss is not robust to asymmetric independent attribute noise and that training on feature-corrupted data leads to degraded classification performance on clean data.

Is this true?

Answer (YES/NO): NO